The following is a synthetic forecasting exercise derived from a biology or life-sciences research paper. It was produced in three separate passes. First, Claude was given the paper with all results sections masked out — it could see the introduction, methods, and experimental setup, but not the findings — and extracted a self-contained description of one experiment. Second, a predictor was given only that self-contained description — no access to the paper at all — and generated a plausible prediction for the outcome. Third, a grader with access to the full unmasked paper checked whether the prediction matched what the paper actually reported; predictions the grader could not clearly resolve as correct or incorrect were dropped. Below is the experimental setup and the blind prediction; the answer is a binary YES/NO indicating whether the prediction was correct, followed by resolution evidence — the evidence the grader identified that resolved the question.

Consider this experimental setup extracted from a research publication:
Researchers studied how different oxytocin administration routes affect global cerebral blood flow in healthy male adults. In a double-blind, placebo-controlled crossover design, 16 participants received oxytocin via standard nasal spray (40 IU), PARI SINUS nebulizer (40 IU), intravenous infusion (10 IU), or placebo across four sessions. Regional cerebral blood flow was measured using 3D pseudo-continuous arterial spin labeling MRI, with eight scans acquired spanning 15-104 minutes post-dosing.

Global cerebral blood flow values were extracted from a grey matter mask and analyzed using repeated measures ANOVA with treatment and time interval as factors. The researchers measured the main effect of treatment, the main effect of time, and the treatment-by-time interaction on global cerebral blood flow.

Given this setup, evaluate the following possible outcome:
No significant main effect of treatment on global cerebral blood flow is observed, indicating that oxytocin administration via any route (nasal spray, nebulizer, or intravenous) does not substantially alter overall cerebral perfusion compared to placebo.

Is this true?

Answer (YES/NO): YES